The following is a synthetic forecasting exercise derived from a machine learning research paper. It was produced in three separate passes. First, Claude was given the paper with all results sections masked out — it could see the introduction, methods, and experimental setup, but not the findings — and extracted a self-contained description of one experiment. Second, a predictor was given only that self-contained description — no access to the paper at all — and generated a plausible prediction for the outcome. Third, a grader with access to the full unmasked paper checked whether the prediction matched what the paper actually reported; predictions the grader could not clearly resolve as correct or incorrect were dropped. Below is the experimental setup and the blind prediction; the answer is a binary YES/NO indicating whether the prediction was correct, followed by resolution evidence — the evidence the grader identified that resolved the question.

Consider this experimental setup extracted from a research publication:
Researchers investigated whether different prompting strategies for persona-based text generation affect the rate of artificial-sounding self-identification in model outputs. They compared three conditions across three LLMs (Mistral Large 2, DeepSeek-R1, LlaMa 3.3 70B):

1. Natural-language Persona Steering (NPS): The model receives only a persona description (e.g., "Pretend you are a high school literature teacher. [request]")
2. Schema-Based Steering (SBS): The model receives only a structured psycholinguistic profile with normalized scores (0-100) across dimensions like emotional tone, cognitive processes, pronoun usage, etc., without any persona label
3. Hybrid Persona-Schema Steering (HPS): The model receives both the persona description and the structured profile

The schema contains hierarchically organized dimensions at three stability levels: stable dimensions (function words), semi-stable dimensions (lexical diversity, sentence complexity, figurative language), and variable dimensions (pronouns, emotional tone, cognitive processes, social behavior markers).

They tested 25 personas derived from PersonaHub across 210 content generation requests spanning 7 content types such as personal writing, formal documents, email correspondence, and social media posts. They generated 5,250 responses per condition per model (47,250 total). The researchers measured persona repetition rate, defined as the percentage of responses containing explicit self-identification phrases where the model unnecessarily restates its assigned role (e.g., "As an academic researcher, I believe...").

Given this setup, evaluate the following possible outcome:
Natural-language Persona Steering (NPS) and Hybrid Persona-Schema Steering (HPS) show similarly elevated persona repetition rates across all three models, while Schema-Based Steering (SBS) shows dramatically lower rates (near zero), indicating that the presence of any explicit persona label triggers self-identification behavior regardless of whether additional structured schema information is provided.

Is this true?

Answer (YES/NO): NO